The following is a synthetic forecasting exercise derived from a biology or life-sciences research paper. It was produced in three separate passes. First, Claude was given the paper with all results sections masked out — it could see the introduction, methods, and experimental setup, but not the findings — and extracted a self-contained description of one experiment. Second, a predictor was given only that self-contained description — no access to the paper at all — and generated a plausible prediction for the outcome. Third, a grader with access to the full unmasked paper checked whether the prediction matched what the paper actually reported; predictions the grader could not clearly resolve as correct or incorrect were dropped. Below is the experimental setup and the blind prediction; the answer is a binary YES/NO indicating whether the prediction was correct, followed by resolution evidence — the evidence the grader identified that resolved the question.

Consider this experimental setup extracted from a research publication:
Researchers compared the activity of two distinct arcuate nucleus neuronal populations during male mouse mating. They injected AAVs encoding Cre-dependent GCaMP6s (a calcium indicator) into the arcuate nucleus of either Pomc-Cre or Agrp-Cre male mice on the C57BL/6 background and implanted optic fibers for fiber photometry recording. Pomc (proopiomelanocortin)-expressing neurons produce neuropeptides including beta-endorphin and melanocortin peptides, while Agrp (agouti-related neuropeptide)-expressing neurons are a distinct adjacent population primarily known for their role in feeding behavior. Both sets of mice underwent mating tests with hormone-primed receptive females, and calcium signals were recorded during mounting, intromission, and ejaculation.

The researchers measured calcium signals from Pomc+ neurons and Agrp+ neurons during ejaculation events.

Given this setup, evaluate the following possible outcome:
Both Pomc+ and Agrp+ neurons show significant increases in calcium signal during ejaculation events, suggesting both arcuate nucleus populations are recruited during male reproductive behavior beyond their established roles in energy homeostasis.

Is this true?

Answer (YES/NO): NO